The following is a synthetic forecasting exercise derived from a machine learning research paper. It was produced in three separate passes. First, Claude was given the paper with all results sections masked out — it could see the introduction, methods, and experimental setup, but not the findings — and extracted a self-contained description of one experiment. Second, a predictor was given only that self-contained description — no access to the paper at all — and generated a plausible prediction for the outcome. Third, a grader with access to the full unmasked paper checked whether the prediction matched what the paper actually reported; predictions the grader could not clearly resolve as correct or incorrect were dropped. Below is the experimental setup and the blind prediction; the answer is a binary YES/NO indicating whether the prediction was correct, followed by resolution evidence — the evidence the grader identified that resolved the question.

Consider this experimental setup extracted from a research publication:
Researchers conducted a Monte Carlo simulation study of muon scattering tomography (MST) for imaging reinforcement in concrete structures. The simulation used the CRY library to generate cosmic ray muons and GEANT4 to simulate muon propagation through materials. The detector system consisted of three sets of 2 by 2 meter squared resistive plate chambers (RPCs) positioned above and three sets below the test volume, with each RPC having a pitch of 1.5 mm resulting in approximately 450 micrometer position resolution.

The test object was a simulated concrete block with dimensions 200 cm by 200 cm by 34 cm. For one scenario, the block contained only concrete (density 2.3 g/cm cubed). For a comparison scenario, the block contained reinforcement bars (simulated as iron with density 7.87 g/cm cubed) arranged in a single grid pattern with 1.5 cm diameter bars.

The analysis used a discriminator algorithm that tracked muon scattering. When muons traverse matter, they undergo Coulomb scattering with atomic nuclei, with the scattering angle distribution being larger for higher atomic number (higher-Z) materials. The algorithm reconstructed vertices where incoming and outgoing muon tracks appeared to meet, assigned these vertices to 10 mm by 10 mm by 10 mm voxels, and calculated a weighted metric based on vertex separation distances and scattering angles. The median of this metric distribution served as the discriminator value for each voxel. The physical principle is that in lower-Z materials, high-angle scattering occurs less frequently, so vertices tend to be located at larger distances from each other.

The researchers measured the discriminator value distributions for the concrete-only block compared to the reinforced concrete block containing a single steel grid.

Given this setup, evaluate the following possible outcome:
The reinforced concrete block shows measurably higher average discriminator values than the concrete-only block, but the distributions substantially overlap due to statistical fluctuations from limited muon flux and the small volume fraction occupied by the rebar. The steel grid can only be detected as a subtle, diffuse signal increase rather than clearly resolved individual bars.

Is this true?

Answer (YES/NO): NO